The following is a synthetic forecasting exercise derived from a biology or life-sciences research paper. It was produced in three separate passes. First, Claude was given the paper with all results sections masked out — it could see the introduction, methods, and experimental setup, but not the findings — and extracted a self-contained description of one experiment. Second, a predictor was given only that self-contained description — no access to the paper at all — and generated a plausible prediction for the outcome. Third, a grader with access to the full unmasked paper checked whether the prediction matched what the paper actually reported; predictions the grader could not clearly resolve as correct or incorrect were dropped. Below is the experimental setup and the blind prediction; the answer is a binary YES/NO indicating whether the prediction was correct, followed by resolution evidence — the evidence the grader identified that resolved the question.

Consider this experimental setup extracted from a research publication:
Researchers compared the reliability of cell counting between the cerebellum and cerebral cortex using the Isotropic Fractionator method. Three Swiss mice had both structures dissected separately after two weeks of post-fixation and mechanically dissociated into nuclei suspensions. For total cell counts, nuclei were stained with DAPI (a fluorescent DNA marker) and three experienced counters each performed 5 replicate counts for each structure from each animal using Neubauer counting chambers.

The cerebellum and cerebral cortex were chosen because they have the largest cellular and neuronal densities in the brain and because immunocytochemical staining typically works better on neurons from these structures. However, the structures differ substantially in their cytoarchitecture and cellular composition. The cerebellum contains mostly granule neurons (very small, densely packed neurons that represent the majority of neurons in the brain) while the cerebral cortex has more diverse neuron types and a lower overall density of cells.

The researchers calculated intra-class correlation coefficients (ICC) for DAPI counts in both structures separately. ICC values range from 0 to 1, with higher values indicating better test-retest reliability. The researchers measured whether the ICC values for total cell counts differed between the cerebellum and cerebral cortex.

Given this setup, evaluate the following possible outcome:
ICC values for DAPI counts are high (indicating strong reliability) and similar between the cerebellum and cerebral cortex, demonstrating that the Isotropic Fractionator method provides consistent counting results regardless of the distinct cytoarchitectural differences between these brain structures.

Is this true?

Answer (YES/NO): NO